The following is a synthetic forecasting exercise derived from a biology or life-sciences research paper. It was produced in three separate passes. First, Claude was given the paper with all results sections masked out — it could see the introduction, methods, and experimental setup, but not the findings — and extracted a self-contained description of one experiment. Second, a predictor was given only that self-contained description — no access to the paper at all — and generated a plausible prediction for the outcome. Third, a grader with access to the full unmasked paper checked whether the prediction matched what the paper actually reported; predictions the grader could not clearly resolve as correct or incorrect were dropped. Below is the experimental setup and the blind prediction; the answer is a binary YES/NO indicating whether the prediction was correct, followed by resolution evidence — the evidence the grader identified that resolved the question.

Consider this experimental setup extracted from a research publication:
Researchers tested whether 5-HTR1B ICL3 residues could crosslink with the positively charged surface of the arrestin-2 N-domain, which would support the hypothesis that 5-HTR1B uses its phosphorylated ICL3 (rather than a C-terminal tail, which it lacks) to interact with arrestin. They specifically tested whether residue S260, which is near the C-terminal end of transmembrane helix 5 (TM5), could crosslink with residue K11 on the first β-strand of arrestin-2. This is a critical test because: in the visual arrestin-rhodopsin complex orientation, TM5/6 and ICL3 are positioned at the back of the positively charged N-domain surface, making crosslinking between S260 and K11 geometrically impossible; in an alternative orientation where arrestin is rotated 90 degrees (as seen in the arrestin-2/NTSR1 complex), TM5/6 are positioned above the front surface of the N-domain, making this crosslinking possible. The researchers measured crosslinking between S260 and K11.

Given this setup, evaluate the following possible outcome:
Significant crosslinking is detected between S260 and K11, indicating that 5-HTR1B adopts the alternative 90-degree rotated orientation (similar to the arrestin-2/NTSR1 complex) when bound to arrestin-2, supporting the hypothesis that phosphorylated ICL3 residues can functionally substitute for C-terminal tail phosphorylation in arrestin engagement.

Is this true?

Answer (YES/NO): YES